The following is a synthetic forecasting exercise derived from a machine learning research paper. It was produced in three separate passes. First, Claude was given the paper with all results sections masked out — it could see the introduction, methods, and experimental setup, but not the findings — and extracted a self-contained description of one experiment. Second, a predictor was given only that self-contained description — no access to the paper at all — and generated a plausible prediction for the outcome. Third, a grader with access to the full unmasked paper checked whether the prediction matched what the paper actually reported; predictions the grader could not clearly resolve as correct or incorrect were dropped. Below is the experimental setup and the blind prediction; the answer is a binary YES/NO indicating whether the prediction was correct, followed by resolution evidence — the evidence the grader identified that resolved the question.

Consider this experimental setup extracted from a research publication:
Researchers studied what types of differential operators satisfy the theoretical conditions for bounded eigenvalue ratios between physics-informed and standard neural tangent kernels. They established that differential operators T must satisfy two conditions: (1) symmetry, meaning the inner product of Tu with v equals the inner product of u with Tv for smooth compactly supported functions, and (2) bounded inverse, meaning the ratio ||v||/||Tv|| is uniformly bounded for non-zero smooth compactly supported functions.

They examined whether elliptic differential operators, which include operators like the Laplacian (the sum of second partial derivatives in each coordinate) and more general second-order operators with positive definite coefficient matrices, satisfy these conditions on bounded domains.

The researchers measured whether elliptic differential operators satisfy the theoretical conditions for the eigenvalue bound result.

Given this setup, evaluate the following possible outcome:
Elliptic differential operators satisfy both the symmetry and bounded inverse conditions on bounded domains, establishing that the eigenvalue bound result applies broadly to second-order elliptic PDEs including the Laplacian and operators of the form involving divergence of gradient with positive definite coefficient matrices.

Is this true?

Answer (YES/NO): NO